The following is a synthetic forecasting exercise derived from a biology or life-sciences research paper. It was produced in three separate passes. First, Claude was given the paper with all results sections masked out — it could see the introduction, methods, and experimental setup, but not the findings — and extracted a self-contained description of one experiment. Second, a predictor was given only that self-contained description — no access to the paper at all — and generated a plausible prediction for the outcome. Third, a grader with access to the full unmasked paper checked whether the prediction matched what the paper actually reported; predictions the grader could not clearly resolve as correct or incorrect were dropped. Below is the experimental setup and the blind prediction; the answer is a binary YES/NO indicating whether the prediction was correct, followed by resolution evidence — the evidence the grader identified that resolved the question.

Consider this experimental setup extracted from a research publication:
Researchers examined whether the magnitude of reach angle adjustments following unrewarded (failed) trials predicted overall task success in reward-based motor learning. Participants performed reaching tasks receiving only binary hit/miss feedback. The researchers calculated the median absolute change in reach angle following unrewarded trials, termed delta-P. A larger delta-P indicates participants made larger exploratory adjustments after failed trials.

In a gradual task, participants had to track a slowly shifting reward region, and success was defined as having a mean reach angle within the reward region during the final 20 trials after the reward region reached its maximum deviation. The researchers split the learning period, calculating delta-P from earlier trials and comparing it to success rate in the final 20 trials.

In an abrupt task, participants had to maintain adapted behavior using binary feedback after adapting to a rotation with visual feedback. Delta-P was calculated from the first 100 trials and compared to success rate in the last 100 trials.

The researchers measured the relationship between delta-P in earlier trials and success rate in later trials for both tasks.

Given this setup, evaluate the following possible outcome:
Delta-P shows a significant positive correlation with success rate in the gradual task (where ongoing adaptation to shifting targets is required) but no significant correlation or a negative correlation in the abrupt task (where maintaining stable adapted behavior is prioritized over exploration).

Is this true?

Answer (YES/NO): NO